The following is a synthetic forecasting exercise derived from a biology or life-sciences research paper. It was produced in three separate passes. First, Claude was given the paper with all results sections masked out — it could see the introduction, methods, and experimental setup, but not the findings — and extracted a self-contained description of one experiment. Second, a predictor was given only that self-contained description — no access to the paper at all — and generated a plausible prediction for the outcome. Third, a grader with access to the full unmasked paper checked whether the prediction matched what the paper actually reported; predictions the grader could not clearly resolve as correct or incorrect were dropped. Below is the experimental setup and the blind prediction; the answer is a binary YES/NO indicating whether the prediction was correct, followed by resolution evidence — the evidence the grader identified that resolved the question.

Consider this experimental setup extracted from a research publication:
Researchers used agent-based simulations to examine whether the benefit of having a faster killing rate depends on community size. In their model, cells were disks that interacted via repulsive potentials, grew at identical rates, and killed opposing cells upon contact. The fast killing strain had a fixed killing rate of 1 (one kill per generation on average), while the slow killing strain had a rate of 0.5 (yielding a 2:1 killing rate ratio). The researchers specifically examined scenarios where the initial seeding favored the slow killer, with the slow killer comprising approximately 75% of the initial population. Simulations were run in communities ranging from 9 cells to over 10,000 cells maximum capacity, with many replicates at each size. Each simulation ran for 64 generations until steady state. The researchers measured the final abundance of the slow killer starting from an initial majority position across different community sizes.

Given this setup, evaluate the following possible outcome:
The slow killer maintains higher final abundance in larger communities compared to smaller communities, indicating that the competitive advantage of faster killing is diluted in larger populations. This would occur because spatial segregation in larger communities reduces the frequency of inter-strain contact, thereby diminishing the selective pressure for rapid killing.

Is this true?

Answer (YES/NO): NO